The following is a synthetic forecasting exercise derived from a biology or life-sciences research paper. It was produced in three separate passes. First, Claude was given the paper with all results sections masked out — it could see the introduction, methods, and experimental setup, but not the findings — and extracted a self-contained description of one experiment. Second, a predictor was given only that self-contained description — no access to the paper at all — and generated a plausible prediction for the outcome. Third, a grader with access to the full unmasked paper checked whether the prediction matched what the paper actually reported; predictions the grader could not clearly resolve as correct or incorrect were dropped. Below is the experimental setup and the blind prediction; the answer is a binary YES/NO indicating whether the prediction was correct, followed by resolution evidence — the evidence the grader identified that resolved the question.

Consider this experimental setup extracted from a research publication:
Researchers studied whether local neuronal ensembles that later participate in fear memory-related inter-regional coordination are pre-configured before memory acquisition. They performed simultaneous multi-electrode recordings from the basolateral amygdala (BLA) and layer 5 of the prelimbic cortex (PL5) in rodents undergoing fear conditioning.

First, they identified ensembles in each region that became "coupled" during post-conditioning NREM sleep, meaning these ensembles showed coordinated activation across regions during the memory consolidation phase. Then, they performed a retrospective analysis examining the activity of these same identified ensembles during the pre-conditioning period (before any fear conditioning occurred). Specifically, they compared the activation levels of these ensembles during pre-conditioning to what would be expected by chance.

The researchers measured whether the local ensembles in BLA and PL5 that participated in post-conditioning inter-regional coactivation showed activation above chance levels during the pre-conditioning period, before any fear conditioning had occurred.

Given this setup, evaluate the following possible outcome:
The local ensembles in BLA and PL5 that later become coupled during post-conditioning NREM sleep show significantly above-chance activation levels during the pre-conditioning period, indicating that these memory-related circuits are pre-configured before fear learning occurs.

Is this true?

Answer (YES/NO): YES